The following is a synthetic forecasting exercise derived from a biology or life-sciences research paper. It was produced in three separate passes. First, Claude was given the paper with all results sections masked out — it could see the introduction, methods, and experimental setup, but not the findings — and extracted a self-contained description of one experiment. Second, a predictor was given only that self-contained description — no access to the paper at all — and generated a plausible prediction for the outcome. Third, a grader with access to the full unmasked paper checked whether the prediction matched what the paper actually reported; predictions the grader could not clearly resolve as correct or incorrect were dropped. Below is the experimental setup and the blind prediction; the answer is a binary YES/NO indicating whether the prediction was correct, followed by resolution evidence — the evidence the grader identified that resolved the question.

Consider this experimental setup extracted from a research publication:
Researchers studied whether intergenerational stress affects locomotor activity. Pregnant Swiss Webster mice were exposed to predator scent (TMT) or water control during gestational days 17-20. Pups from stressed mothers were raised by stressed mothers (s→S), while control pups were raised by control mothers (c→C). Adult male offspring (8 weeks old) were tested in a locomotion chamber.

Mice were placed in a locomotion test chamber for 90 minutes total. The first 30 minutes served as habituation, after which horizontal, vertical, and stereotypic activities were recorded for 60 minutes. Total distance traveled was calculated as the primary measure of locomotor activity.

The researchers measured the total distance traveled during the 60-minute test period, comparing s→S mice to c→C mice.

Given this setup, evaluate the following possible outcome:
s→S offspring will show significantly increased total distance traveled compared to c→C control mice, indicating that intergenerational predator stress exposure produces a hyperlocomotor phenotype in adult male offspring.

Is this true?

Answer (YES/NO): NO